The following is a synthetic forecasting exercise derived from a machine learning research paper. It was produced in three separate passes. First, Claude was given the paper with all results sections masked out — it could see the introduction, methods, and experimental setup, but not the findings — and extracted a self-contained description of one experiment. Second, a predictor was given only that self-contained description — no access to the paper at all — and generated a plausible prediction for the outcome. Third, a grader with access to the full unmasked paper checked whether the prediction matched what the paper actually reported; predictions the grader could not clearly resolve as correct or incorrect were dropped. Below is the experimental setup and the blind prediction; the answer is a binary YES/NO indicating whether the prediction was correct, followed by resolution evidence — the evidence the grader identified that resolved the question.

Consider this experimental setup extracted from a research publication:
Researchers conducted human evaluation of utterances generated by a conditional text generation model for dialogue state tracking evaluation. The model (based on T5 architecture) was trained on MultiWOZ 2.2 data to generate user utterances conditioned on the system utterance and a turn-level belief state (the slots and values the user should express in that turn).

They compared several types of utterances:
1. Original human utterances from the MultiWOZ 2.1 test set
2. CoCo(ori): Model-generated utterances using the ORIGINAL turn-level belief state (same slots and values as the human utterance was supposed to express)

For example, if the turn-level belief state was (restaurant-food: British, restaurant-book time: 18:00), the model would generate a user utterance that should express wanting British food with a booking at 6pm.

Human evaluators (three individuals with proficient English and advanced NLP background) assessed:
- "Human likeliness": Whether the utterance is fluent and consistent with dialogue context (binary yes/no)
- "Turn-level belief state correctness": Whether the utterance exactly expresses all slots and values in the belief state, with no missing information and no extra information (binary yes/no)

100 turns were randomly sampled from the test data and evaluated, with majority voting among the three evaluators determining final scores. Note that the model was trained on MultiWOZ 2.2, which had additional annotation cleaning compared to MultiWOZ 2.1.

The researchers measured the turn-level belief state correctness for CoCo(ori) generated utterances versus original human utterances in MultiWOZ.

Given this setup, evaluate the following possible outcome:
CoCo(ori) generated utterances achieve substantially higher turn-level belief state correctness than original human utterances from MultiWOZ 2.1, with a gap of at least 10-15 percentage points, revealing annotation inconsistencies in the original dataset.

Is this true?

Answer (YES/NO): NO